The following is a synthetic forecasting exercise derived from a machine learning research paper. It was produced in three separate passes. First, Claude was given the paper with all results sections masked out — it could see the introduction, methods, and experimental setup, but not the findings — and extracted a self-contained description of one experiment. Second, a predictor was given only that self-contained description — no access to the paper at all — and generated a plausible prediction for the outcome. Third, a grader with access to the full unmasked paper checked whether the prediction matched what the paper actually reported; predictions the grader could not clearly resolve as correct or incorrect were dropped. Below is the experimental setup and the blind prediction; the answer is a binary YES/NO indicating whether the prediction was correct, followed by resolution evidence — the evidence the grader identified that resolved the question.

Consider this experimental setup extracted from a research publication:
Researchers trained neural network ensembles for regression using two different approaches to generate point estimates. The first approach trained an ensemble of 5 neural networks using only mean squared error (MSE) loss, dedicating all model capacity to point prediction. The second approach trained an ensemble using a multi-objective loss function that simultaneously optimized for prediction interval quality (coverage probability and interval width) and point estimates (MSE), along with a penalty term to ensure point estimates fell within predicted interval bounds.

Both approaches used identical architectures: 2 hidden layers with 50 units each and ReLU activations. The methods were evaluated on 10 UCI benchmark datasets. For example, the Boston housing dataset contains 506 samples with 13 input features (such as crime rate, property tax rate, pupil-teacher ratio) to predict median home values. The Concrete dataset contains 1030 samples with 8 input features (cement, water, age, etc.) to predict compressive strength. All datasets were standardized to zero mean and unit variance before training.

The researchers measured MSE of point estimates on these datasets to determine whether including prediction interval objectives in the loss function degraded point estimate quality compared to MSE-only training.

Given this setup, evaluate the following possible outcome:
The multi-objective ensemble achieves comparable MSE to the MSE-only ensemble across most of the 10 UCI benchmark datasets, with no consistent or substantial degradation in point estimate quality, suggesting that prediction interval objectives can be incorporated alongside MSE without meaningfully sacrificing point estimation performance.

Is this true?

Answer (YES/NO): YES